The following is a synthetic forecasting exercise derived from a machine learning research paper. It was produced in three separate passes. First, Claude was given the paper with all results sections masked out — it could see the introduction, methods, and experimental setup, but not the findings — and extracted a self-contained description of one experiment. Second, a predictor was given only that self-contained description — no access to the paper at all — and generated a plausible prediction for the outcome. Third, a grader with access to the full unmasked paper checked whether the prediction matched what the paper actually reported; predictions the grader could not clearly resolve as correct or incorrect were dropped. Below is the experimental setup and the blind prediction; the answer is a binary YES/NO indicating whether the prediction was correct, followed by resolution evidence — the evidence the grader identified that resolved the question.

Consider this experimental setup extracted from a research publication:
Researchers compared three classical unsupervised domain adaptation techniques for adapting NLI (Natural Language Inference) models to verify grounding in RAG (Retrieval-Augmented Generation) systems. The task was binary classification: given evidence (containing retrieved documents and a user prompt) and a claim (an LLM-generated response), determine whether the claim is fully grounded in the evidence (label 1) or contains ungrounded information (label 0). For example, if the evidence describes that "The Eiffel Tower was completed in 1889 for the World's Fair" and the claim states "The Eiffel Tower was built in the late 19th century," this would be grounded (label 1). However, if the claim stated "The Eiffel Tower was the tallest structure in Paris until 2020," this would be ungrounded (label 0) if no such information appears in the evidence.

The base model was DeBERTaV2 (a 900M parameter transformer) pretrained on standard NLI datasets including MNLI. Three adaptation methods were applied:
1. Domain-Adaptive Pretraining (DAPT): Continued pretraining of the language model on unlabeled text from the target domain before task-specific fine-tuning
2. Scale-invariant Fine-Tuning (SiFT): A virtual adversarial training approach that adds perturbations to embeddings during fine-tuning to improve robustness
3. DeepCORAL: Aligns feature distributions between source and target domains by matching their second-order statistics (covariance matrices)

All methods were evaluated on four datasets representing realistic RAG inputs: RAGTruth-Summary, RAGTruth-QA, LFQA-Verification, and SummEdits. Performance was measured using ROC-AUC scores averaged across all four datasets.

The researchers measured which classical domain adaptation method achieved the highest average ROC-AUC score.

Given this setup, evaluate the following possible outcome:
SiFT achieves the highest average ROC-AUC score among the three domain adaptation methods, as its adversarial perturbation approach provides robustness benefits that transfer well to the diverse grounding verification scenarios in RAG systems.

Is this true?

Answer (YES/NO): NO